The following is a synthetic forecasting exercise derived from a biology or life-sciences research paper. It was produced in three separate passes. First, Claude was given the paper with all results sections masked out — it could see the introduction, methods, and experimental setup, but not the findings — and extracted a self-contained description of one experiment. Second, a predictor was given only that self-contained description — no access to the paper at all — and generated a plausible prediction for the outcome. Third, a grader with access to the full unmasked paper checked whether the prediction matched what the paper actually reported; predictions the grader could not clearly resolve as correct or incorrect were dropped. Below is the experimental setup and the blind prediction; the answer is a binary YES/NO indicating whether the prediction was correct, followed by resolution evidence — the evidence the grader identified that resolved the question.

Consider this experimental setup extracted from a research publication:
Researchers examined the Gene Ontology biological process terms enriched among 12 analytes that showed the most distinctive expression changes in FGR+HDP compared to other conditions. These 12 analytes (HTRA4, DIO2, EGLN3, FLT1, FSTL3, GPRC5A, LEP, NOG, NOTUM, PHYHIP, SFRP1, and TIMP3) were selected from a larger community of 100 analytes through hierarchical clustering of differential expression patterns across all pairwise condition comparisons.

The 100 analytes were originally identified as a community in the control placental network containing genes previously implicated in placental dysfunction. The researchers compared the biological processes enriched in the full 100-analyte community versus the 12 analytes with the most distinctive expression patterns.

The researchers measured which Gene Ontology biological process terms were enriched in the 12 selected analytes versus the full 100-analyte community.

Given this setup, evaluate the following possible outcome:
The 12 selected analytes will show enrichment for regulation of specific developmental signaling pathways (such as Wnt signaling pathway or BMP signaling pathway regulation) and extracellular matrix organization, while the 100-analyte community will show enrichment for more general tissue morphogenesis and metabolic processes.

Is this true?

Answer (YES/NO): NO